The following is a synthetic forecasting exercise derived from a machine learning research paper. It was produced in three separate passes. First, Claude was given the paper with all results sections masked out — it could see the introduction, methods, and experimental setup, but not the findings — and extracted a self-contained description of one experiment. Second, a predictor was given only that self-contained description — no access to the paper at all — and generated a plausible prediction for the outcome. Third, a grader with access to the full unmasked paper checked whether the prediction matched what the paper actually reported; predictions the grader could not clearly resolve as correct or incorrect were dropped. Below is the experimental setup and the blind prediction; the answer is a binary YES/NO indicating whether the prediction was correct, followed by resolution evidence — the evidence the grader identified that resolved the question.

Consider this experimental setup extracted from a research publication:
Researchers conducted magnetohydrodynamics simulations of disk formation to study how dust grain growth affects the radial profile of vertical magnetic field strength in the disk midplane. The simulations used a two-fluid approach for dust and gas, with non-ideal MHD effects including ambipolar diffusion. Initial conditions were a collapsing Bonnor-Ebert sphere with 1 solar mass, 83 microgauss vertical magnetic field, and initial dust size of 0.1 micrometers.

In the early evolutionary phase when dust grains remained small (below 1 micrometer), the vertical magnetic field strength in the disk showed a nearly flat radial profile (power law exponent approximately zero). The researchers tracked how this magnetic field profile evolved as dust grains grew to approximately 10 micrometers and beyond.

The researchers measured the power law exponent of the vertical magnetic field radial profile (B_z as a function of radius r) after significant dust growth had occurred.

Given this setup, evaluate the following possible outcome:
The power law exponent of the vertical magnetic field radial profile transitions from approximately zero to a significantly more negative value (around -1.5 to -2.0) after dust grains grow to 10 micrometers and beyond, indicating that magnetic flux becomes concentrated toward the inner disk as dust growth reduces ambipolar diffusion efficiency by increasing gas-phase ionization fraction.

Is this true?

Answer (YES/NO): NO